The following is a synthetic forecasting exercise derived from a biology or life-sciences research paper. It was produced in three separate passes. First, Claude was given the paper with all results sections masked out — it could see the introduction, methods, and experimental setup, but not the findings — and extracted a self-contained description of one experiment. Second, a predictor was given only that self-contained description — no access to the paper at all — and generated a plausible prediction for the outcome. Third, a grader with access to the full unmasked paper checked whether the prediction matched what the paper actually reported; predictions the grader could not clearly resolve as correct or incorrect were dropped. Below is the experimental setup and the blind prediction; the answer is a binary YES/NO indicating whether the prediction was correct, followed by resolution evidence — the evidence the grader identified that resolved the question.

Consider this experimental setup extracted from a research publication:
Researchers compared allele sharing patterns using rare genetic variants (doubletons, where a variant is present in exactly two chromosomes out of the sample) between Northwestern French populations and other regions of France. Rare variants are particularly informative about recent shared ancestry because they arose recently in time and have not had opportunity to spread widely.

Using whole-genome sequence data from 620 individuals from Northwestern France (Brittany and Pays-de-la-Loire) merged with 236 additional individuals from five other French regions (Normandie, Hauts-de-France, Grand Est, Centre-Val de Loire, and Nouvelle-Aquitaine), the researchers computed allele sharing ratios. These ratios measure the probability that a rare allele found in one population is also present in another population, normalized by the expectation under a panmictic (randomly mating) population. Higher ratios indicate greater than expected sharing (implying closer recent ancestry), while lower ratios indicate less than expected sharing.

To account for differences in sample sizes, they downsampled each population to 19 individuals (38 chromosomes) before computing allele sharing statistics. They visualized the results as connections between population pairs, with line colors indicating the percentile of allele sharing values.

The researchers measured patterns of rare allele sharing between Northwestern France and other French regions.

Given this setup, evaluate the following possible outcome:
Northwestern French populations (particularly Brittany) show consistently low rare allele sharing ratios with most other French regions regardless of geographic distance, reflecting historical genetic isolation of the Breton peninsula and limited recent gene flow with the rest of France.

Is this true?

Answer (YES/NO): YES